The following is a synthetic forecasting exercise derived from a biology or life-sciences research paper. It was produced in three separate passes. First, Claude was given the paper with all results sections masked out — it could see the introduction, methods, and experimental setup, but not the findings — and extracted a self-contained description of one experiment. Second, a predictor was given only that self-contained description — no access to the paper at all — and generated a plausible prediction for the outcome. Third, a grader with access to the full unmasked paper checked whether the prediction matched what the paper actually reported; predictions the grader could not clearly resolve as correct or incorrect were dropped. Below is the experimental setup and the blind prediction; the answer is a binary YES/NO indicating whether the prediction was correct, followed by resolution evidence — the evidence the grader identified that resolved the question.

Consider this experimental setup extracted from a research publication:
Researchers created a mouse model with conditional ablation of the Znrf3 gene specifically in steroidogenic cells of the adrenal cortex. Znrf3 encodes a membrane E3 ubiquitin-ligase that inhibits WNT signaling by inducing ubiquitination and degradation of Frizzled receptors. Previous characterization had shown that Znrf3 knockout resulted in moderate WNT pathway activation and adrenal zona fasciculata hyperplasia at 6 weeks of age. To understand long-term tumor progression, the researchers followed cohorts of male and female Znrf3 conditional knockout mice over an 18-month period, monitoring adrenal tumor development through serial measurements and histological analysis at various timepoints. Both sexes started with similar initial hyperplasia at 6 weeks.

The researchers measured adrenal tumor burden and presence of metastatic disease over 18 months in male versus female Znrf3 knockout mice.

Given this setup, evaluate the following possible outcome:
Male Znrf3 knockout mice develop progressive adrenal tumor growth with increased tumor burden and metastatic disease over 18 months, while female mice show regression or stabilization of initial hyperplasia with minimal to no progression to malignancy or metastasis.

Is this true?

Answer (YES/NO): NO